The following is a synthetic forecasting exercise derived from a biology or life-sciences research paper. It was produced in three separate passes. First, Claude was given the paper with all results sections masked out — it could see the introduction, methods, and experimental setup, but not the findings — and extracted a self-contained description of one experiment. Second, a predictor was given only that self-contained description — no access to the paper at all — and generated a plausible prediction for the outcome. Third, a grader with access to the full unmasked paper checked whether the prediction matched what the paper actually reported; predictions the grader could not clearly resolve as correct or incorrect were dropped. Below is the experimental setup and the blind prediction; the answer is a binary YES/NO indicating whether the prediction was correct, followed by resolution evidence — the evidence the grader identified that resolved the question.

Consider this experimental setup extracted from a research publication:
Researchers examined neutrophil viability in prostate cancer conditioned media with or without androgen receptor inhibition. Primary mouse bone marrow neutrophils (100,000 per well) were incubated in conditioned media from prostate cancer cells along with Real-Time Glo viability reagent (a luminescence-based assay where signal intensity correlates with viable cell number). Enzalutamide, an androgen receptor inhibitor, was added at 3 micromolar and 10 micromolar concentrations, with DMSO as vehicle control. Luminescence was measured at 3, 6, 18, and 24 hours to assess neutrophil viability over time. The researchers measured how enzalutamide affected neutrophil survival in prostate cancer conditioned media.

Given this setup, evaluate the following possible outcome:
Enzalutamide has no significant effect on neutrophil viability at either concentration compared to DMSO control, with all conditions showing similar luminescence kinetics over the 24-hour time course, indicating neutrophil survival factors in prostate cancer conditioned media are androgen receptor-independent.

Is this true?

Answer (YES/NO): NO